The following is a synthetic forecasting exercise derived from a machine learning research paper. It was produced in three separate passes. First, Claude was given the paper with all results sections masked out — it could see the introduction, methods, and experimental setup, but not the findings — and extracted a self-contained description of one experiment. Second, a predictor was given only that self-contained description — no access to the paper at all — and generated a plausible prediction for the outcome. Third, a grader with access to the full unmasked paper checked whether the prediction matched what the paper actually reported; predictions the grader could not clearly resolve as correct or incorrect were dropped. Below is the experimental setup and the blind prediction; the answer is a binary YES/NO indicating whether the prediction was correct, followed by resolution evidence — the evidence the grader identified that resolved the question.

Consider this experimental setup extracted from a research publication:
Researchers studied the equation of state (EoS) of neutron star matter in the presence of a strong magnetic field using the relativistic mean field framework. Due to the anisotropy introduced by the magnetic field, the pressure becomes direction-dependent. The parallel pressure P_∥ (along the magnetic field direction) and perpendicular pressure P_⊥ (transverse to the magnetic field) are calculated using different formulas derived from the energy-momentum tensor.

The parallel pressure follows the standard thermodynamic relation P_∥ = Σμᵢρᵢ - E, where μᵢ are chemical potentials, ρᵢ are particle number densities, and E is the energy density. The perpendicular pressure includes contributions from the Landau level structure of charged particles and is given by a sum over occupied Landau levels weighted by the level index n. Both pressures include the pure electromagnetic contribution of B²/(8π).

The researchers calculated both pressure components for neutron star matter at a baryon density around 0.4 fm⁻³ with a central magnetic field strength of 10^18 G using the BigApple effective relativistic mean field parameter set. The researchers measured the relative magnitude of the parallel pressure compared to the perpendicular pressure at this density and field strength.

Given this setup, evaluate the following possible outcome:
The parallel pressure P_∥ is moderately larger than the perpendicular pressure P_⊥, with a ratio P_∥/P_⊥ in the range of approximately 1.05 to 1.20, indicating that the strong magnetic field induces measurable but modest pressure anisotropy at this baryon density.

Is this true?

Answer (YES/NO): NO